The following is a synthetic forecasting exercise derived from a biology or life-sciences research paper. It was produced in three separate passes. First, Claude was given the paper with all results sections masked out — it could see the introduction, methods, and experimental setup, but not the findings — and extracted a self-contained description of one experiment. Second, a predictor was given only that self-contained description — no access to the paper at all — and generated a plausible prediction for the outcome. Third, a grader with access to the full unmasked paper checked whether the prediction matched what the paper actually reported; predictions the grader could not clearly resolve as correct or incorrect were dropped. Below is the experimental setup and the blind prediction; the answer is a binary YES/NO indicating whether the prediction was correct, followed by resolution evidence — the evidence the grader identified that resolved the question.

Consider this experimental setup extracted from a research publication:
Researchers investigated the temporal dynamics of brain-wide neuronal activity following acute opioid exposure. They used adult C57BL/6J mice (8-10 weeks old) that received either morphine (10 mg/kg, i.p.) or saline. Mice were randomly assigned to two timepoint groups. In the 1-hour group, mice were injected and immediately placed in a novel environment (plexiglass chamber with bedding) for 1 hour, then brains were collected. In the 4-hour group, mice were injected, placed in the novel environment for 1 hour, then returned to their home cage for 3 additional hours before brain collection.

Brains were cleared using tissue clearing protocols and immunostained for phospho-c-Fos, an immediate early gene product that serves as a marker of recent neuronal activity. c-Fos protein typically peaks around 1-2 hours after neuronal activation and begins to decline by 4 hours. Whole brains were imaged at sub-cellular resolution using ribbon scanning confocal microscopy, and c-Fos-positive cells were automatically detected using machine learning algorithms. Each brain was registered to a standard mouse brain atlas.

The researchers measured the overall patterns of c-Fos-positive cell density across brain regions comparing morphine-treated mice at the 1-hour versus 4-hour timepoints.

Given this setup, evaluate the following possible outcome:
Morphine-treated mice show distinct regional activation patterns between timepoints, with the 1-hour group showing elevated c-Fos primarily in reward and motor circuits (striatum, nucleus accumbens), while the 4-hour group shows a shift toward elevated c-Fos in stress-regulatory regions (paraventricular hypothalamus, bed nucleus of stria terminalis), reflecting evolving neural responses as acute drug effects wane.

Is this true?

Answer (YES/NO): NO